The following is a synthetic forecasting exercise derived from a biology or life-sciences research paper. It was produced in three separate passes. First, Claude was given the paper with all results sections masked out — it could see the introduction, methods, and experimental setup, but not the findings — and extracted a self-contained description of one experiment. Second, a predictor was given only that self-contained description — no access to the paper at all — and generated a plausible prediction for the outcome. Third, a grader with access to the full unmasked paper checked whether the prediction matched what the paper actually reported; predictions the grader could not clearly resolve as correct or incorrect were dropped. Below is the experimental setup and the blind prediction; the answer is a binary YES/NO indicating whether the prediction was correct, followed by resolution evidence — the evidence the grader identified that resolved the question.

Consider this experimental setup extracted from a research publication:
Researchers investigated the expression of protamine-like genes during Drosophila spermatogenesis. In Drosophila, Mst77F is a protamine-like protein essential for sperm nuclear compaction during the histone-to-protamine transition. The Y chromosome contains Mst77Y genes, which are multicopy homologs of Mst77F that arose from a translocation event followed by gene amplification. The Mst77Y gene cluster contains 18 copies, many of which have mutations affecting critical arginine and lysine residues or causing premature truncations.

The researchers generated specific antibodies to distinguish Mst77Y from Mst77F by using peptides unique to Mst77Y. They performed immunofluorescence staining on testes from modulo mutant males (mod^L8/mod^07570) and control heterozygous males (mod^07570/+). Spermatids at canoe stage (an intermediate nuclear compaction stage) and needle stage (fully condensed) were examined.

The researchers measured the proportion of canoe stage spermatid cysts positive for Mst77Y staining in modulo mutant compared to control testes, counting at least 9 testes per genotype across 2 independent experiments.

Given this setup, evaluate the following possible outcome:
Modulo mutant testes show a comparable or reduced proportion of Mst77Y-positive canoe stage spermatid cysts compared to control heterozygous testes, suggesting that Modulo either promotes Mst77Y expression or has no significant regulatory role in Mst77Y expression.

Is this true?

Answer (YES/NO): NO